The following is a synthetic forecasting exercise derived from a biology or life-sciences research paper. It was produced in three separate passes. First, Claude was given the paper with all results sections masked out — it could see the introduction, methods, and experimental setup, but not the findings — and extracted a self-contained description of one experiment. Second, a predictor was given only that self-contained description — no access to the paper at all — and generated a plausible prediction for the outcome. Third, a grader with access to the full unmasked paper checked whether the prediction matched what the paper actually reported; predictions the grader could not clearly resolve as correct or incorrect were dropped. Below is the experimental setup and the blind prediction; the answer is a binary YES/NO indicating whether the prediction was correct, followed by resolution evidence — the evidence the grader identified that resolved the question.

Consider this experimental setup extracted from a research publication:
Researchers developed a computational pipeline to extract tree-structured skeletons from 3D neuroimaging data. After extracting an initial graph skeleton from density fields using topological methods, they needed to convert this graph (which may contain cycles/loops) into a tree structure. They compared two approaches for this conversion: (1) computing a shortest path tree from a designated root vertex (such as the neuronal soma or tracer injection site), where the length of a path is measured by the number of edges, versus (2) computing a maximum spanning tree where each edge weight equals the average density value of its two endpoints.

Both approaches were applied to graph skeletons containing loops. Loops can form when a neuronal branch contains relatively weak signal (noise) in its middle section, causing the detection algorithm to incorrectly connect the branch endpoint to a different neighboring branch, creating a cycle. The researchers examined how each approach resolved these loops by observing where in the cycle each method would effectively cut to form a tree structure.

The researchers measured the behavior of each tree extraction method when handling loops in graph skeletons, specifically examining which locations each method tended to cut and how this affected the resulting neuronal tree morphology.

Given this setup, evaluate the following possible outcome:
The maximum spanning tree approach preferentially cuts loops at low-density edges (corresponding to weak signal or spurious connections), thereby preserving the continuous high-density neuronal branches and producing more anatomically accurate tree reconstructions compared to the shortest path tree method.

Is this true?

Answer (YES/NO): NO